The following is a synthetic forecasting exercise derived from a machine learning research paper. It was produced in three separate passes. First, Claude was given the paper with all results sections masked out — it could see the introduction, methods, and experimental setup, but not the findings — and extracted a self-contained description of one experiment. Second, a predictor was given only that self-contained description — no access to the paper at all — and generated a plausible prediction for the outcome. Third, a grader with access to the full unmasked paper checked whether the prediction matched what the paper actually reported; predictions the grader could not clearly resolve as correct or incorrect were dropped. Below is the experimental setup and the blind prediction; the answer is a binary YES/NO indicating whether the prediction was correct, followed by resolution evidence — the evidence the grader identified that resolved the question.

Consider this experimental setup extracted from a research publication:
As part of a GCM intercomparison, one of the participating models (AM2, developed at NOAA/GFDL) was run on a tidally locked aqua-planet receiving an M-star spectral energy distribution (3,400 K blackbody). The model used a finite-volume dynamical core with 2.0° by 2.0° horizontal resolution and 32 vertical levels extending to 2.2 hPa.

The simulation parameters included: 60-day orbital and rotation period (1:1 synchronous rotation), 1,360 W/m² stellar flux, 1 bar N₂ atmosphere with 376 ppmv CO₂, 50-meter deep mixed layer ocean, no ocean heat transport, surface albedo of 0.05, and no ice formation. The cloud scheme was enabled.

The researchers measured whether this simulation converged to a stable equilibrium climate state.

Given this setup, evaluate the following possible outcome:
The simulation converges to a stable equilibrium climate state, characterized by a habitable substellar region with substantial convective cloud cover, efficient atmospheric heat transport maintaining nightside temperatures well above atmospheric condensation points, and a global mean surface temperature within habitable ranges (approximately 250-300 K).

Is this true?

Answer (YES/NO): NO